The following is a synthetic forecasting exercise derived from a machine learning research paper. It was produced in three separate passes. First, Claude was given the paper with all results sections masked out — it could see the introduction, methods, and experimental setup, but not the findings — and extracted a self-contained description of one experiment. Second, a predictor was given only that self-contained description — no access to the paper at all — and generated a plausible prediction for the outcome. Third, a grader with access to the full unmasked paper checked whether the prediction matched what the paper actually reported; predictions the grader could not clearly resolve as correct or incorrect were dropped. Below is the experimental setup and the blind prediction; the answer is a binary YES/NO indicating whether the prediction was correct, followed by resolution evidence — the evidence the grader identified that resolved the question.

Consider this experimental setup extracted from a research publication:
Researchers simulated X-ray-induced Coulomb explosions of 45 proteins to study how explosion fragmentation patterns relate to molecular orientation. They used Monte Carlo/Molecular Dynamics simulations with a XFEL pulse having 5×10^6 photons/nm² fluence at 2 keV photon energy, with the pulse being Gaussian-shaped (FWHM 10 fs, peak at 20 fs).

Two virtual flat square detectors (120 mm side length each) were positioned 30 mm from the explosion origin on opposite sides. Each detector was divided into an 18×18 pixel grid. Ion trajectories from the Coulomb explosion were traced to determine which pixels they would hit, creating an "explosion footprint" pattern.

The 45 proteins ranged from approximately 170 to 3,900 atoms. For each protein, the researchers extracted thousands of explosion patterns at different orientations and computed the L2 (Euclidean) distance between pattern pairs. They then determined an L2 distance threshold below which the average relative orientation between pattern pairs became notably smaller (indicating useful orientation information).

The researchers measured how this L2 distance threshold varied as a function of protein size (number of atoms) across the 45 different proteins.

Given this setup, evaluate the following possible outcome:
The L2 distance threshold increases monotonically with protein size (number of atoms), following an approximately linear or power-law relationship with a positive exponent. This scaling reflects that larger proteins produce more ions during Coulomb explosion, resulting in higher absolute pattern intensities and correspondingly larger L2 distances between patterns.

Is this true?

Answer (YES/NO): YES